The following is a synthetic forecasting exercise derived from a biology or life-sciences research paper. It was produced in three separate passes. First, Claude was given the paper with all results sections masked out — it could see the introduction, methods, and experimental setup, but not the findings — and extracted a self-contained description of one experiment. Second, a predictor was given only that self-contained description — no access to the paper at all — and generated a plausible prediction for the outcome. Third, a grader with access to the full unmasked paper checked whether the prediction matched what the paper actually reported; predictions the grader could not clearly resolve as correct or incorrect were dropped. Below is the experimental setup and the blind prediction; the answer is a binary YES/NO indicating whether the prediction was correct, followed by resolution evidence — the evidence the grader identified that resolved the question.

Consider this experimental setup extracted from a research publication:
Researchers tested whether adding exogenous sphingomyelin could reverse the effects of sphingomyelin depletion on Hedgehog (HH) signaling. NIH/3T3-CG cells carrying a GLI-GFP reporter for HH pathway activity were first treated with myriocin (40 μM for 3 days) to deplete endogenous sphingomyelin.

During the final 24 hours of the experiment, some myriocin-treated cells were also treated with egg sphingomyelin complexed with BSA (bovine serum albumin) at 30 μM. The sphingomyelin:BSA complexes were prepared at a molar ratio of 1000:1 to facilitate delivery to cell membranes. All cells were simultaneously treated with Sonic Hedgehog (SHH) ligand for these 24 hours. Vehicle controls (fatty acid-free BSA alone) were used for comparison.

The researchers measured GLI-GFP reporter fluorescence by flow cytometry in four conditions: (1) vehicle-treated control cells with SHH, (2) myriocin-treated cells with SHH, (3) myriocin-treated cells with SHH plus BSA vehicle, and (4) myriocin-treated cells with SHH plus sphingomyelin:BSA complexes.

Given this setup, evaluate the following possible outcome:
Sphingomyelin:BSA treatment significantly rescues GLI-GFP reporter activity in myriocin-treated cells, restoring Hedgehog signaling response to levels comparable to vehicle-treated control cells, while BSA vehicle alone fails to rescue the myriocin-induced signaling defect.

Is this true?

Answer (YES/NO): NO